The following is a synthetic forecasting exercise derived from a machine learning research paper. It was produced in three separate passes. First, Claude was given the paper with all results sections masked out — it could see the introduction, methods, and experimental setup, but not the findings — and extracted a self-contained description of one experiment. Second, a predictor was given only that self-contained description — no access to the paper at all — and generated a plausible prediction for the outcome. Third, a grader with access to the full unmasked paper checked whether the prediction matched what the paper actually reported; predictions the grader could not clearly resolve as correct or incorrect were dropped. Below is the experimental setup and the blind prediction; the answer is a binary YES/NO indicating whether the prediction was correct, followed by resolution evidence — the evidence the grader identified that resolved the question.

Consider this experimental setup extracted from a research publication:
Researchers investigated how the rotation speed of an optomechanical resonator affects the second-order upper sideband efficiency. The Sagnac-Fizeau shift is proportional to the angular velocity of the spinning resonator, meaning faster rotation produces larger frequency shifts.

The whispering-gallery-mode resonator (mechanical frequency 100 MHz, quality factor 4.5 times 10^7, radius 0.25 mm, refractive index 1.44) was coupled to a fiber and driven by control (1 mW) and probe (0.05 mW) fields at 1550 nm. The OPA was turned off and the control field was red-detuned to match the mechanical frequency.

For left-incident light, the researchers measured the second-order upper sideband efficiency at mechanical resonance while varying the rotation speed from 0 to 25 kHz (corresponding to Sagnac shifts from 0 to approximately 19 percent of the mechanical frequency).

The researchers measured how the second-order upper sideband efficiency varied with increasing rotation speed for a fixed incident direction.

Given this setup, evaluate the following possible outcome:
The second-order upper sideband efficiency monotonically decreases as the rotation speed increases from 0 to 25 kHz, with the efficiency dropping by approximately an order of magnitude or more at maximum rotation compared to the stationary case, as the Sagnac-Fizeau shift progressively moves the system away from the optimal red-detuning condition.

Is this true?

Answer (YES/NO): NO